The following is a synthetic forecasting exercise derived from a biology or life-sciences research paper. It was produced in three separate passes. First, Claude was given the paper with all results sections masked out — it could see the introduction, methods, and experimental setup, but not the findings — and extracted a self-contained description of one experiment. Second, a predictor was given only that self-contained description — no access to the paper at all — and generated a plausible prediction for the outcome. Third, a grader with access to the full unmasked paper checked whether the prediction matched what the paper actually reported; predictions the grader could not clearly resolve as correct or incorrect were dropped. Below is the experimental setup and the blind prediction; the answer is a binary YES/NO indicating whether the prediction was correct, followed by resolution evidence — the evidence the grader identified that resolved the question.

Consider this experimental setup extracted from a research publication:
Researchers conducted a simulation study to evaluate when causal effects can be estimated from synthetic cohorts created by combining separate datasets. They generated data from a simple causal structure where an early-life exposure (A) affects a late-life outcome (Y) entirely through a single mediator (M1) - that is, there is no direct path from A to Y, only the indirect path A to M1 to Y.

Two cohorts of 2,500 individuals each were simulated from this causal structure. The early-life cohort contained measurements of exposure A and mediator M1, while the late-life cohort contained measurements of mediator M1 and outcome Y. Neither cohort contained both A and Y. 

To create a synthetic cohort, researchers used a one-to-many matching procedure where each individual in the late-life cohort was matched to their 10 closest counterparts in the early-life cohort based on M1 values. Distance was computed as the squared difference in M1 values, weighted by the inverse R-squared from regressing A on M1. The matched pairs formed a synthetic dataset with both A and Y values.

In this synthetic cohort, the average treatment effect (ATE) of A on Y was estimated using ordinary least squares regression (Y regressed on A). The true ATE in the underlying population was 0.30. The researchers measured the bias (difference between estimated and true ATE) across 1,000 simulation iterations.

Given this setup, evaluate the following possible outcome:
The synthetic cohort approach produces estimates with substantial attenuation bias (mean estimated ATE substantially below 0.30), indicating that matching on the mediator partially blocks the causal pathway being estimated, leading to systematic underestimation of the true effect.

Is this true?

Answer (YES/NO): NO